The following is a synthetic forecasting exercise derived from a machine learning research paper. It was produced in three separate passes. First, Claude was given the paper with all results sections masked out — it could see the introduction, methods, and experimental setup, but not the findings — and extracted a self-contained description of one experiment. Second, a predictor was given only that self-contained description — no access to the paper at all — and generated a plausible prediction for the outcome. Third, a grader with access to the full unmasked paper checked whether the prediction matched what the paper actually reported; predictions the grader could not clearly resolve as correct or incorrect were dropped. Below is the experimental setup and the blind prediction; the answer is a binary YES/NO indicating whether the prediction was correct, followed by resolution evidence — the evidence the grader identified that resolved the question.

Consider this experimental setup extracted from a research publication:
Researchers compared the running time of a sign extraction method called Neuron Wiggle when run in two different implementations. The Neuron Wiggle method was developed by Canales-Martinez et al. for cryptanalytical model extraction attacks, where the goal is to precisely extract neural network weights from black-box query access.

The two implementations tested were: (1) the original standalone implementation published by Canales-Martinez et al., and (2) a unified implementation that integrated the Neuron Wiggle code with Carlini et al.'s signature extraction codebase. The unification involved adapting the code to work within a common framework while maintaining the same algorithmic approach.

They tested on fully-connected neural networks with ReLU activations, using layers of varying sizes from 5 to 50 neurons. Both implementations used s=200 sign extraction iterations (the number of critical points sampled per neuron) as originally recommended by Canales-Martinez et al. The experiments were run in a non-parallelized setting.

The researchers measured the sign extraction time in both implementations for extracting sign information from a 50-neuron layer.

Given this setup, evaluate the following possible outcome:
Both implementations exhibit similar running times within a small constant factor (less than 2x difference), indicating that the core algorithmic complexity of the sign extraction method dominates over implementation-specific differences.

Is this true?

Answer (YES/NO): NO